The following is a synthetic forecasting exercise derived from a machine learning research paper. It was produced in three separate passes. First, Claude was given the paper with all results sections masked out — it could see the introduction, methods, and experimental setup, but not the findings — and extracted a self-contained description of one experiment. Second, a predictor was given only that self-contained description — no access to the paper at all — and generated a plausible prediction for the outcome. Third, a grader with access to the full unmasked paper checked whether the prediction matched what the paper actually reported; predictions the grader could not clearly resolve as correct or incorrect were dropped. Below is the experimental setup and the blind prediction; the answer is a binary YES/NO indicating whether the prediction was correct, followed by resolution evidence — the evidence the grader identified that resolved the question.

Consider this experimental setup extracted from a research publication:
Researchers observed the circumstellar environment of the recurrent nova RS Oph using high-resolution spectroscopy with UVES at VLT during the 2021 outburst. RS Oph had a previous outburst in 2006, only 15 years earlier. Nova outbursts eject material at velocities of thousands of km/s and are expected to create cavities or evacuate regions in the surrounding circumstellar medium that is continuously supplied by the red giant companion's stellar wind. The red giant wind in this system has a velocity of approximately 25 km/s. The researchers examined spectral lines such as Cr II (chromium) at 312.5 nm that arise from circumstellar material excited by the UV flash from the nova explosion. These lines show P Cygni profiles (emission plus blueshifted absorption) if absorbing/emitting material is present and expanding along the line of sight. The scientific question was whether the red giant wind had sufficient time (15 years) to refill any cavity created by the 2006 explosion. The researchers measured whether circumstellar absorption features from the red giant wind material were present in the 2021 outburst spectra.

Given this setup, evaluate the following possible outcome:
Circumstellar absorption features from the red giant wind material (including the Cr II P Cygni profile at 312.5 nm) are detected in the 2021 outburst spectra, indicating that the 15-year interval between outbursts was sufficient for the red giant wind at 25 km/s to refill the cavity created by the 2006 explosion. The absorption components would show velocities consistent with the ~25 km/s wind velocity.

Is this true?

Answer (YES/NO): YES